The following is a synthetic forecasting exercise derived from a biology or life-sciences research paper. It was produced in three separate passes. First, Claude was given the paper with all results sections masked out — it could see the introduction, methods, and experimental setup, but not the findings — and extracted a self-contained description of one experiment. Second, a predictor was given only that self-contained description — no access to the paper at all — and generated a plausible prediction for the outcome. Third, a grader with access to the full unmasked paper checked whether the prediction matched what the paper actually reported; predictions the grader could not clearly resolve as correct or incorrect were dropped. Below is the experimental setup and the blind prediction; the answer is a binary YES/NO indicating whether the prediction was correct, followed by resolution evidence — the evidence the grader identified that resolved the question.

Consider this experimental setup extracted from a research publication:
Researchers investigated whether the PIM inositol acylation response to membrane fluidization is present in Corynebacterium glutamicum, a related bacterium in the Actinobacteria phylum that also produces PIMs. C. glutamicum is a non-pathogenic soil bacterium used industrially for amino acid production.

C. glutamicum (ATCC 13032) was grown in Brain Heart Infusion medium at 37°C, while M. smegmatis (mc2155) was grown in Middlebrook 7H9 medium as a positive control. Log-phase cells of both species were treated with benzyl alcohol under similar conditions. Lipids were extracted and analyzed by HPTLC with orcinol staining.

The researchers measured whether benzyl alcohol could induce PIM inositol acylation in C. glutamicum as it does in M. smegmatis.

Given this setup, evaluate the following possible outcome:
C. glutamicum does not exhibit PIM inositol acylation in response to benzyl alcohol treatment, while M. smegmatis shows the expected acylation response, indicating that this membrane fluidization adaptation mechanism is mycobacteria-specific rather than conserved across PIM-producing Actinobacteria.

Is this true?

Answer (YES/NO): YES